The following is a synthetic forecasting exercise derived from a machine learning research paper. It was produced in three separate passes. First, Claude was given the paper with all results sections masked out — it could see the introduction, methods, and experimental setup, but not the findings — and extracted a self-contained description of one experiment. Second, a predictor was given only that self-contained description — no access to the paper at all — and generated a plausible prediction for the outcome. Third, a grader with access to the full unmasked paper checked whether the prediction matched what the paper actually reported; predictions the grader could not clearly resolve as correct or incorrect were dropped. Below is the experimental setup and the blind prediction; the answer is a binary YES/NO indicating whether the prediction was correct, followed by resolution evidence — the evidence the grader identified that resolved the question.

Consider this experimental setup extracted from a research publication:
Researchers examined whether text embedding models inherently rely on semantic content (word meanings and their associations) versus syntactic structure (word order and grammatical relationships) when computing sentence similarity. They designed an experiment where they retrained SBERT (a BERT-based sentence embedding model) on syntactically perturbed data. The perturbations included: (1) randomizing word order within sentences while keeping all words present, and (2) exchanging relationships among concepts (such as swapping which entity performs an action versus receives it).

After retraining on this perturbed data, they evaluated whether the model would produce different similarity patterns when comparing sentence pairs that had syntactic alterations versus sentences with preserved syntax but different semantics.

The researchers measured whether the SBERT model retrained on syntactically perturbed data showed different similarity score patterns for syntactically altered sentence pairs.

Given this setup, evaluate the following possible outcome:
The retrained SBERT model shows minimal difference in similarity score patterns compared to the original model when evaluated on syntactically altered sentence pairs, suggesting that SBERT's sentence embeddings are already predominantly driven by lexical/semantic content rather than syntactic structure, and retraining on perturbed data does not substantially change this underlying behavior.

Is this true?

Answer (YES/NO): NO